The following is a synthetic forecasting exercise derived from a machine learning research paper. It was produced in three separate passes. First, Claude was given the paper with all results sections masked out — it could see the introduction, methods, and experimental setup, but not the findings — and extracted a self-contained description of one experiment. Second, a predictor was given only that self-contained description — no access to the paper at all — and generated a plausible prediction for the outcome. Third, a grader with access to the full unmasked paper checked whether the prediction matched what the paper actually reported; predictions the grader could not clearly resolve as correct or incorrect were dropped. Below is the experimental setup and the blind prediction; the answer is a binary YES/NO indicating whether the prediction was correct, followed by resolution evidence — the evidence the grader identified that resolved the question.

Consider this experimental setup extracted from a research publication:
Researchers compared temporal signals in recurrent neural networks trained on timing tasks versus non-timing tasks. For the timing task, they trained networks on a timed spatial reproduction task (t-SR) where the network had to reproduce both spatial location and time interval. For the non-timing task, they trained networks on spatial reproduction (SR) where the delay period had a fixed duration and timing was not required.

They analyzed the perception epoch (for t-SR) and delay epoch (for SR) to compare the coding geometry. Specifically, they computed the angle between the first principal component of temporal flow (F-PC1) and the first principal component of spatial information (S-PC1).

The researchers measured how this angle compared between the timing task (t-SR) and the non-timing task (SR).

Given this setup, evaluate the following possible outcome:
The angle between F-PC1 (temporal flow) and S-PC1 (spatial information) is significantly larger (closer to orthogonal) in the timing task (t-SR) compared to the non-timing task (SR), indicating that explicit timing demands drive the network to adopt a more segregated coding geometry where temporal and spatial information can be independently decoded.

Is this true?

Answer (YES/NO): NO